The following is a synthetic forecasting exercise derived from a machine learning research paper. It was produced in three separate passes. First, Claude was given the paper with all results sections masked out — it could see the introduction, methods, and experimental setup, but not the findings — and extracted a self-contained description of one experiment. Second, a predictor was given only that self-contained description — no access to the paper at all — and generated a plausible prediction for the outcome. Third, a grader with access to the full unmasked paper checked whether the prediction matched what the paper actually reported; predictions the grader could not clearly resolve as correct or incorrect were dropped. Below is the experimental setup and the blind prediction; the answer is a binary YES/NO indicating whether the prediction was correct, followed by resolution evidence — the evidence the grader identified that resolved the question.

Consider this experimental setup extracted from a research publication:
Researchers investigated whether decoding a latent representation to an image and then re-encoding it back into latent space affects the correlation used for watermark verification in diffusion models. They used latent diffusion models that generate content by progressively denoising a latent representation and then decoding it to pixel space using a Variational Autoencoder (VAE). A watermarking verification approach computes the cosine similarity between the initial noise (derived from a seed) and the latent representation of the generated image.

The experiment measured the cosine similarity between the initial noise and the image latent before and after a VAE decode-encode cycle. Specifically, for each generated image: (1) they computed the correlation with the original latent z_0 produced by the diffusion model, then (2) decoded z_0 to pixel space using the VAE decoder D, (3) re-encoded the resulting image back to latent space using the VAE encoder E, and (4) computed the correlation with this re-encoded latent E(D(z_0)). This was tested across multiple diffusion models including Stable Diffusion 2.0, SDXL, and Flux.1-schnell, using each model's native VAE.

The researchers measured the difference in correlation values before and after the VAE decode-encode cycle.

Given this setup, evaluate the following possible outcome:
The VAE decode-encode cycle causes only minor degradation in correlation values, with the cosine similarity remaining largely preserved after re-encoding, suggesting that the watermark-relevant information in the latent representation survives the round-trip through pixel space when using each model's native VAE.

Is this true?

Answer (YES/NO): YES